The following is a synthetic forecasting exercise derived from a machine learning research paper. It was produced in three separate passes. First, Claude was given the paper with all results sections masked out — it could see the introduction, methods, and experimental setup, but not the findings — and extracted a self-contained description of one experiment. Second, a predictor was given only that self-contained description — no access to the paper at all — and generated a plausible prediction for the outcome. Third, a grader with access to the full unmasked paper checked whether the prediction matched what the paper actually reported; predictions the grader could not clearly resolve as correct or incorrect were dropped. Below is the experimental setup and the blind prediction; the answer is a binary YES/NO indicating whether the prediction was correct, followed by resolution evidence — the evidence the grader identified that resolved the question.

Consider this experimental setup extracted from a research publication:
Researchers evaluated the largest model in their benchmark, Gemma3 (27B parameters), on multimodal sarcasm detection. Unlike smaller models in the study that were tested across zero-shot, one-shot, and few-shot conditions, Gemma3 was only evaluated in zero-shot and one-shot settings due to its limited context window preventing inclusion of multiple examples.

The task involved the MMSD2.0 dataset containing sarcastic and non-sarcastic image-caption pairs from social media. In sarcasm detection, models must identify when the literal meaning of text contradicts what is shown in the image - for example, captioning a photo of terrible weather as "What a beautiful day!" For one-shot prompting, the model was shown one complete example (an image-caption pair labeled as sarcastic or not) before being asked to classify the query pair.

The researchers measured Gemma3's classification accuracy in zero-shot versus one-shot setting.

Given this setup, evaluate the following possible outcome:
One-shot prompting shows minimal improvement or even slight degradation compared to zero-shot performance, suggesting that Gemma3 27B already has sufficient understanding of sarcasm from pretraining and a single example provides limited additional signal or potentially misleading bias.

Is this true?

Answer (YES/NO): NO